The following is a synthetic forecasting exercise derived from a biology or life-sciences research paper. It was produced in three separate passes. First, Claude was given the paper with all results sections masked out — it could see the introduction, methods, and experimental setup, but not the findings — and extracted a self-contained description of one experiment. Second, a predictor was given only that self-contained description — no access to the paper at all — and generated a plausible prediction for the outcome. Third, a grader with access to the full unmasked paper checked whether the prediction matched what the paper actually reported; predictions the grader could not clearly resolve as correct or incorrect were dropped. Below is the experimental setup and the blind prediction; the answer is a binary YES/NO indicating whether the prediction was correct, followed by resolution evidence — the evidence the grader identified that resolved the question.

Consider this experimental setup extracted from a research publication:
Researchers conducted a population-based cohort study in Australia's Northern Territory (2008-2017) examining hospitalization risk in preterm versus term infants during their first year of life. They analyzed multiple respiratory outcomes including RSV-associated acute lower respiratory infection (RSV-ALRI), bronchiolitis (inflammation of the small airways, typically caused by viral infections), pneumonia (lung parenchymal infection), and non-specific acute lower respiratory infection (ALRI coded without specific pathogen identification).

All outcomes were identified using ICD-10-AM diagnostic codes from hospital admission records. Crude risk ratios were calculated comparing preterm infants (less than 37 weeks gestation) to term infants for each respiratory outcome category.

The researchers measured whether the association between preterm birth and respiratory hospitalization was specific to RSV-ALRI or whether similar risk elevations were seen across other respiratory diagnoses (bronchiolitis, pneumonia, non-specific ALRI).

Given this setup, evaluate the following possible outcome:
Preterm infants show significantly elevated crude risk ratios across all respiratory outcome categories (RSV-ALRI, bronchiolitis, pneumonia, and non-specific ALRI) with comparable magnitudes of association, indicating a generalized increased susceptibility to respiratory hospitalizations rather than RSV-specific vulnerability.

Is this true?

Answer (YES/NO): NO